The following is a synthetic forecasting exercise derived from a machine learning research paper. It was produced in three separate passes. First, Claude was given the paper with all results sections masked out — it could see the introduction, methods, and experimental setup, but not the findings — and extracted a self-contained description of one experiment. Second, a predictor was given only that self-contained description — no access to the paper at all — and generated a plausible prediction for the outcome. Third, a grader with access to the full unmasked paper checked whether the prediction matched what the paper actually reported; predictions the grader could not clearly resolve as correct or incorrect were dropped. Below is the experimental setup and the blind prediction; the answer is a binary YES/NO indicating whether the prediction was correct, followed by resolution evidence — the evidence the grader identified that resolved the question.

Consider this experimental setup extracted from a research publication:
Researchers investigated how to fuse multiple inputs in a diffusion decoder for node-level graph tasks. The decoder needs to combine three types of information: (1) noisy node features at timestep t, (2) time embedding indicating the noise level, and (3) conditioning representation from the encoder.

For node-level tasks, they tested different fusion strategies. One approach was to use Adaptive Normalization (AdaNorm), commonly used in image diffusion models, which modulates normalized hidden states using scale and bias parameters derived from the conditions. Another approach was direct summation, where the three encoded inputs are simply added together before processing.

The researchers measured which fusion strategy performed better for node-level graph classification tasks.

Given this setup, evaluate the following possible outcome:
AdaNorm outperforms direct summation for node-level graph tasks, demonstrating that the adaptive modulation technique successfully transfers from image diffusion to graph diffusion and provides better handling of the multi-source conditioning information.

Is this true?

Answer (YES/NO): NO